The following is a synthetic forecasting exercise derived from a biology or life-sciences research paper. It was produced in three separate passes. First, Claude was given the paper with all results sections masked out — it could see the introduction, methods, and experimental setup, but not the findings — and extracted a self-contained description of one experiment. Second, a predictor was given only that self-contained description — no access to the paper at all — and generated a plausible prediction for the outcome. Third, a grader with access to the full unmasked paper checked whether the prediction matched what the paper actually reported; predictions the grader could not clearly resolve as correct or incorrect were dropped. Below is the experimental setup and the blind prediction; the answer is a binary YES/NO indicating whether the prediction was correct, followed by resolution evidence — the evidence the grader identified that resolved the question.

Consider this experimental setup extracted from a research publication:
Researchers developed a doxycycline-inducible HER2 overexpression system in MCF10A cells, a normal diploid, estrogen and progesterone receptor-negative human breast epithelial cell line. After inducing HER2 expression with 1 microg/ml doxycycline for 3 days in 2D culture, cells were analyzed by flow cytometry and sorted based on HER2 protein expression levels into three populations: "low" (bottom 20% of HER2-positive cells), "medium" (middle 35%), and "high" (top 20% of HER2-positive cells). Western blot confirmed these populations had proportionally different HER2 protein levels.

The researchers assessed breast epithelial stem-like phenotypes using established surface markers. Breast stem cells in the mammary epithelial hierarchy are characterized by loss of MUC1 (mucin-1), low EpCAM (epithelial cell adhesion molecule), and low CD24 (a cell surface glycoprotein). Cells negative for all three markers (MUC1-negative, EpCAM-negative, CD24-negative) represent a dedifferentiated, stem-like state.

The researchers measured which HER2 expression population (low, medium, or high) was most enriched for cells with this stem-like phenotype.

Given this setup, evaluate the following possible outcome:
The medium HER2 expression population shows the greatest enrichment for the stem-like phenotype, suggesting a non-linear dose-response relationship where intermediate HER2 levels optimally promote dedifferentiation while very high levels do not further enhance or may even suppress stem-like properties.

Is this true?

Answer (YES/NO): NO